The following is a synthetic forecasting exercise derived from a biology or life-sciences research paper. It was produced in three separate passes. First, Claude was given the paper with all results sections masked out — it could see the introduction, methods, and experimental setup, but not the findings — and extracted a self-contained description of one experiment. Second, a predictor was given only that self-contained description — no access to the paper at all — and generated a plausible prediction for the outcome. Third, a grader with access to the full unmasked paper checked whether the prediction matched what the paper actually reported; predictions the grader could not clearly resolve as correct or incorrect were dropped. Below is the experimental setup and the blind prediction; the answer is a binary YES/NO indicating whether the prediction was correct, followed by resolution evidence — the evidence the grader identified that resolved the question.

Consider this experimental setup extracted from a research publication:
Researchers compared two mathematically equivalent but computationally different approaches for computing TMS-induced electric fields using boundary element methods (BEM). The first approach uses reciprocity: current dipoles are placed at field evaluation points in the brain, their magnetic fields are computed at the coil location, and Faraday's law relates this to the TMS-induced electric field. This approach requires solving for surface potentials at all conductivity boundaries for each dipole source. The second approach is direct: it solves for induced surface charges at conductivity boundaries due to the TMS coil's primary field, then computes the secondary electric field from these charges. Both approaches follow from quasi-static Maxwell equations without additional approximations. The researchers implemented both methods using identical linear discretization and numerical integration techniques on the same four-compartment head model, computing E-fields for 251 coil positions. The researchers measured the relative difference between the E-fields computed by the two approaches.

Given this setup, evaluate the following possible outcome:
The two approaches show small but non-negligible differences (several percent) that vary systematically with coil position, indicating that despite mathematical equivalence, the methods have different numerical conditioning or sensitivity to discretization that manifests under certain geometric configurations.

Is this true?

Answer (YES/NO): NO